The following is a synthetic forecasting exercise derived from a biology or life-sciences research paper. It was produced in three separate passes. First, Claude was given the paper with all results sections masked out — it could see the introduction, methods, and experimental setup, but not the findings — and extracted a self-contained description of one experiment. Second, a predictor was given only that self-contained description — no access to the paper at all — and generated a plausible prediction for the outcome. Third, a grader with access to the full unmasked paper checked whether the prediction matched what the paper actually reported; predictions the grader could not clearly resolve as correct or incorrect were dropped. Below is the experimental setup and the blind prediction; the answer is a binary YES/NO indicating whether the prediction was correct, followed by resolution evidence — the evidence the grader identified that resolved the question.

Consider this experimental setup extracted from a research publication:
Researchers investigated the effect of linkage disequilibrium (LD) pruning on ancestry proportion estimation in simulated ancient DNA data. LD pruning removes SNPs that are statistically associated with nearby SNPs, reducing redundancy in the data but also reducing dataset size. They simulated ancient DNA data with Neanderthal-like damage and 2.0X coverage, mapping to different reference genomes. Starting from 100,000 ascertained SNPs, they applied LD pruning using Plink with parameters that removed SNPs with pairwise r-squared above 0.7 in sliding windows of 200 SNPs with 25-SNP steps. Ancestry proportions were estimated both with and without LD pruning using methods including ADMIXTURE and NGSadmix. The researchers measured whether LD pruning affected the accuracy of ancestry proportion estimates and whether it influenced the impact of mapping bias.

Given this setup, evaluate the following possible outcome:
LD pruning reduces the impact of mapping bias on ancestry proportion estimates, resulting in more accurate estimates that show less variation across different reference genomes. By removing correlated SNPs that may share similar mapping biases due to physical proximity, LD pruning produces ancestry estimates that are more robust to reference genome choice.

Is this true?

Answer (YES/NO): YES